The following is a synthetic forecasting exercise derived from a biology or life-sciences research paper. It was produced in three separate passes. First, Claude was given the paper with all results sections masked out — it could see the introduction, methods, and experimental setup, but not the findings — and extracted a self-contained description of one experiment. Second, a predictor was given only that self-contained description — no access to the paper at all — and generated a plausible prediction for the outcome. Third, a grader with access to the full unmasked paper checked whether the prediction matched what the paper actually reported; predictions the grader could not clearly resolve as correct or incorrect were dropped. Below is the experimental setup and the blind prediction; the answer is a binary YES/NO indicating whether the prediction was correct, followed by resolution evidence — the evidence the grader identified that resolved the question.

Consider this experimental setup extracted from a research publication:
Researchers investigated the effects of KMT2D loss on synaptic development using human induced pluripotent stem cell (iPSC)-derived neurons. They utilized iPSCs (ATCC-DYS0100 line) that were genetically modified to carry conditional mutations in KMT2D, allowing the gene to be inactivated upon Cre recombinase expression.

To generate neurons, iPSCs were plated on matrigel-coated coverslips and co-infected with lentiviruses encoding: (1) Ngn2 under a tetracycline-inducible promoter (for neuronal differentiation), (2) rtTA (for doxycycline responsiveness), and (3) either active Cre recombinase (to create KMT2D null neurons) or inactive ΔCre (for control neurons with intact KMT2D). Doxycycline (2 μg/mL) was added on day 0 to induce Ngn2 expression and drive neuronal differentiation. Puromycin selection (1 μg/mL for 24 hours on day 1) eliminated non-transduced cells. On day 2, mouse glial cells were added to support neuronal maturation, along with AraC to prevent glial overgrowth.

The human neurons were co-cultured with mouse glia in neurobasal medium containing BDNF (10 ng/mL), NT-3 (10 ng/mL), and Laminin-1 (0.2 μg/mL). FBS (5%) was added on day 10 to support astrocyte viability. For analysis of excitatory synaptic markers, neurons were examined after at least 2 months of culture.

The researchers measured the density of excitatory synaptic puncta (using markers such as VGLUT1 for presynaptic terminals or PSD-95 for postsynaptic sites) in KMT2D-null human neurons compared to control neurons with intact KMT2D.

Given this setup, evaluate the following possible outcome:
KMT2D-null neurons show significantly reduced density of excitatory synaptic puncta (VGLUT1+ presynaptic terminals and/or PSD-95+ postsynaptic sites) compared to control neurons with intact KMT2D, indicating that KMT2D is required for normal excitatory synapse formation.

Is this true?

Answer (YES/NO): YES